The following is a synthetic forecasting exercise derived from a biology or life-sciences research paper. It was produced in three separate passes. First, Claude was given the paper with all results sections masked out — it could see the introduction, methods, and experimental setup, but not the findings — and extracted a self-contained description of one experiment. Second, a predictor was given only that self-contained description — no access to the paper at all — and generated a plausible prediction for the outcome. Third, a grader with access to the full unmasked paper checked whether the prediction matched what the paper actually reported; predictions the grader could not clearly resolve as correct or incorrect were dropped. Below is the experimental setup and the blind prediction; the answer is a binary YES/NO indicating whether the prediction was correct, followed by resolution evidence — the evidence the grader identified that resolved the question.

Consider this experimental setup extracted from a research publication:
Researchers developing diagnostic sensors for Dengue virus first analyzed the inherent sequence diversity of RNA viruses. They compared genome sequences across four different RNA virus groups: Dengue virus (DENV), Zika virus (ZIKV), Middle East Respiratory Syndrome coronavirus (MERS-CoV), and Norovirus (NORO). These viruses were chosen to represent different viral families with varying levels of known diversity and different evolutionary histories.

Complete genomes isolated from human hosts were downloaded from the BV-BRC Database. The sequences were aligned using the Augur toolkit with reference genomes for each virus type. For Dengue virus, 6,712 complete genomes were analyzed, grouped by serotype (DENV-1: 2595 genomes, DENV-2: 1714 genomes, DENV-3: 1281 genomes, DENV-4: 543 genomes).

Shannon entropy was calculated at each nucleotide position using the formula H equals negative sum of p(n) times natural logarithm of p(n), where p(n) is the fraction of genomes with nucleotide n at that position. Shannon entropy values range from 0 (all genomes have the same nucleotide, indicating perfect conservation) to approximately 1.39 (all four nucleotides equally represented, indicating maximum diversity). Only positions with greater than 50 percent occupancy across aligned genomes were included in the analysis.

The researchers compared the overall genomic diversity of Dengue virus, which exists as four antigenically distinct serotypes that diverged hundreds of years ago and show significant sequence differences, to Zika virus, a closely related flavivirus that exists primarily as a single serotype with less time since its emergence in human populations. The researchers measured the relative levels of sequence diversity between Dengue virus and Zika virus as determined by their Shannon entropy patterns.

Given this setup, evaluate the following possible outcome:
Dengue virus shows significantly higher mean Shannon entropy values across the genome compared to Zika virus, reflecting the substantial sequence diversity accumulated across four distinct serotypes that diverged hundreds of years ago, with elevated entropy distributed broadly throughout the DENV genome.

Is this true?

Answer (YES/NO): YES